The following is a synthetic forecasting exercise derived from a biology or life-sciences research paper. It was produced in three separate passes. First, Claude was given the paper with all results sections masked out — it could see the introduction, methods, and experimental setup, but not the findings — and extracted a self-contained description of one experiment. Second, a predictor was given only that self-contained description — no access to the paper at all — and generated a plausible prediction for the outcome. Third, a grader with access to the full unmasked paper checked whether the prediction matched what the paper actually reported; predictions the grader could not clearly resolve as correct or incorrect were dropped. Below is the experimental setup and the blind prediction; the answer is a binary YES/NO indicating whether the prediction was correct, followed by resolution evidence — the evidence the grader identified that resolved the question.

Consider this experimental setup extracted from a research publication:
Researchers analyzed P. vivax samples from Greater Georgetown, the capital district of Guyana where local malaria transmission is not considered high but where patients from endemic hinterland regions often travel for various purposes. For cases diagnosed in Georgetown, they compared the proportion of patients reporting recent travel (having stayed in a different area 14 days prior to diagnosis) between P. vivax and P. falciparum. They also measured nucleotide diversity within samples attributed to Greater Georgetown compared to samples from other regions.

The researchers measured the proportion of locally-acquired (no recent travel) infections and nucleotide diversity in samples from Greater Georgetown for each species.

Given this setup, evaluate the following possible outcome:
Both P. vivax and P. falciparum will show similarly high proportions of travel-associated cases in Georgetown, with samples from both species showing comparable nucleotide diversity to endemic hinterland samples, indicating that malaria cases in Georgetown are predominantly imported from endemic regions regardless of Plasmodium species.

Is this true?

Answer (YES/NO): NO